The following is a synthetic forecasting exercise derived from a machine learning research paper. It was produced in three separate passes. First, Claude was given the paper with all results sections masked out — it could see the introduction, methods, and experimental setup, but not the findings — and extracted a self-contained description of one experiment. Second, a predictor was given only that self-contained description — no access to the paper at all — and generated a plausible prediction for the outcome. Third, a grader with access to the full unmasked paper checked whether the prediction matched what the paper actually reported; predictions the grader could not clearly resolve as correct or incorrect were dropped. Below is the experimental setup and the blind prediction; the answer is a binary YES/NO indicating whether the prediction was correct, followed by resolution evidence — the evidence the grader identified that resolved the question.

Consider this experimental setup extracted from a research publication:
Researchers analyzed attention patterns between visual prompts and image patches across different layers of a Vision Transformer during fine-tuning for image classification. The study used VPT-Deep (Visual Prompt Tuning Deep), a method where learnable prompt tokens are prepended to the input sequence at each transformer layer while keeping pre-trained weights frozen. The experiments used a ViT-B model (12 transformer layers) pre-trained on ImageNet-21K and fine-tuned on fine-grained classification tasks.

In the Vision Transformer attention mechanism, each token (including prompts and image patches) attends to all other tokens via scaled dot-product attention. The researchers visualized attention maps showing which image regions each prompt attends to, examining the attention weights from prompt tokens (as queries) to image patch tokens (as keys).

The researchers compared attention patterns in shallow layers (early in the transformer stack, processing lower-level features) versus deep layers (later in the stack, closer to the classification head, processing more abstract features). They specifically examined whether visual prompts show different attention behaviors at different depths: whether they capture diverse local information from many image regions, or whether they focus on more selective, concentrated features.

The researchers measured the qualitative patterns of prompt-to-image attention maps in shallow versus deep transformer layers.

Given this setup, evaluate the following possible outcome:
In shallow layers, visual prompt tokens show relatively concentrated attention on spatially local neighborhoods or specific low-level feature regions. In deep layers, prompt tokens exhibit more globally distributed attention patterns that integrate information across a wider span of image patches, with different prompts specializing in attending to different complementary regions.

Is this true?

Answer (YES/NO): NO